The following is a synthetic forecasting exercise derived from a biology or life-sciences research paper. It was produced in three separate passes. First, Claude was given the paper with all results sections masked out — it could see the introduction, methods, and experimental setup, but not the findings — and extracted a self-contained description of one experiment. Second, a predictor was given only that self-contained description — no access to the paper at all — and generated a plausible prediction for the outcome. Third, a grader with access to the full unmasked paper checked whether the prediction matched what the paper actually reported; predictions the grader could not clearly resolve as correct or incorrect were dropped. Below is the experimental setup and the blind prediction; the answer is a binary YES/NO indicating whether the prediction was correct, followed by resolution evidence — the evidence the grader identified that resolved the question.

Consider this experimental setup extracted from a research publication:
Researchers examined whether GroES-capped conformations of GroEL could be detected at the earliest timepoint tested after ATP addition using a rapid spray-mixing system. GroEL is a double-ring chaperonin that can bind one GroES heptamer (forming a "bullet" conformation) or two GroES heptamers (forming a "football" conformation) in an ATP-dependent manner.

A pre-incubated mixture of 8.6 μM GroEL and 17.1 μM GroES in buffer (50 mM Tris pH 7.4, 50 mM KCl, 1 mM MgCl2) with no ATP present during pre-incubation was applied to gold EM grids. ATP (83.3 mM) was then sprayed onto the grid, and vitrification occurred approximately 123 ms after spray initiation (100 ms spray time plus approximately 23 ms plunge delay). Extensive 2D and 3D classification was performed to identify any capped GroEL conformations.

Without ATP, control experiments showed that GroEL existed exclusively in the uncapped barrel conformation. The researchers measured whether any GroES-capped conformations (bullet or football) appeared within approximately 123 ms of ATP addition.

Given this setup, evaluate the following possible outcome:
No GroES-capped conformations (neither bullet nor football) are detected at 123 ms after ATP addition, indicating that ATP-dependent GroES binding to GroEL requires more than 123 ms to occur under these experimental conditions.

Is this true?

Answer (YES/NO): YES